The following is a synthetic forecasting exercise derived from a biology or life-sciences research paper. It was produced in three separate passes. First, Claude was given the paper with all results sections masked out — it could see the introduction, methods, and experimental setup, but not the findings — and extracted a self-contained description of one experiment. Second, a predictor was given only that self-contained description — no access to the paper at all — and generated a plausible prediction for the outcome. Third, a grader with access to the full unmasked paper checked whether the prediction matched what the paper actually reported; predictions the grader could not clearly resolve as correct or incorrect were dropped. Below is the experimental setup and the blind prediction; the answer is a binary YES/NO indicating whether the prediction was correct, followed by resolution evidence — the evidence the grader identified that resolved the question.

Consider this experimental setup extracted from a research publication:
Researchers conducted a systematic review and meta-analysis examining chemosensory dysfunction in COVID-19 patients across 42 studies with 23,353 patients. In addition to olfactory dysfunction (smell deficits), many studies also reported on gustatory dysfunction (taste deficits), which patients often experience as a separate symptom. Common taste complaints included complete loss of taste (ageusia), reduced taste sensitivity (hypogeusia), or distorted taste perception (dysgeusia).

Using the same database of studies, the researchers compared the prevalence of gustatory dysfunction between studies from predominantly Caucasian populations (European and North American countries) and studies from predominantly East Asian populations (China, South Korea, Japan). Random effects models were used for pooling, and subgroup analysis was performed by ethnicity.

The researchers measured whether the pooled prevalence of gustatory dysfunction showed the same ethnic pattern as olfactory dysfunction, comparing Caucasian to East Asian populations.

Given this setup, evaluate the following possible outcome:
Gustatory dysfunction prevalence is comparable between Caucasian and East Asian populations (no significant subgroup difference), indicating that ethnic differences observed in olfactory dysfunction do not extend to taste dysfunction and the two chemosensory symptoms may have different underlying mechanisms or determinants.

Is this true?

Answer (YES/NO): NO